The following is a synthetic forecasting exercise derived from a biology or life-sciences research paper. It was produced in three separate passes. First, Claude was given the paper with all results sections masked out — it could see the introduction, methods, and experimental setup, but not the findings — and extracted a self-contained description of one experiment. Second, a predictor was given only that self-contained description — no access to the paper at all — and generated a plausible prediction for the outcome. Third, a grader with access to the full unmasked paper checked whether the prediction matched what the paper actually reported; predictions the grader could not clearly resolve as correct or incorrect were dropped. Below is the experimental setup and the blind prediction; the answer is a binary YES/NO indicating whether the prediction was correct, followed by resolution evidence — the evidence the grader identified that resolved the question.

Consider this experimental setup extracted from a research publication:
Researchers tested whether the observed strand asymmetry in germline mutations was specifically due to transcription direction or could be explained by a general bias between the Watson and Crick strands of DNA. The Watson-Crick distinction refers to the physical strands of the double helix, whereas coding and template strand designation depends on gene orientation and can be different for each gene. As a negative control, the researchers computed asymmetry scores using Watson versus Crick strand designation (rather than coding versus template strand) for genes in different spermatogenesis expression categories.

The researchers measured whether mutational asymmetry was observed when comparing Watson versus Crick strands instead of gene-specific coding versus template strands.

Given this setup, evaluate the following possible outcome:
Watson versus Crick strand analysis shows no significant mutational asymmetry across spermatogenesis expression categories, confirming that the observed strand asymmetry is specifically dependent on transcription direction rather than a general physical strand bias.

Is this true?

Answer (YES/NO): YES